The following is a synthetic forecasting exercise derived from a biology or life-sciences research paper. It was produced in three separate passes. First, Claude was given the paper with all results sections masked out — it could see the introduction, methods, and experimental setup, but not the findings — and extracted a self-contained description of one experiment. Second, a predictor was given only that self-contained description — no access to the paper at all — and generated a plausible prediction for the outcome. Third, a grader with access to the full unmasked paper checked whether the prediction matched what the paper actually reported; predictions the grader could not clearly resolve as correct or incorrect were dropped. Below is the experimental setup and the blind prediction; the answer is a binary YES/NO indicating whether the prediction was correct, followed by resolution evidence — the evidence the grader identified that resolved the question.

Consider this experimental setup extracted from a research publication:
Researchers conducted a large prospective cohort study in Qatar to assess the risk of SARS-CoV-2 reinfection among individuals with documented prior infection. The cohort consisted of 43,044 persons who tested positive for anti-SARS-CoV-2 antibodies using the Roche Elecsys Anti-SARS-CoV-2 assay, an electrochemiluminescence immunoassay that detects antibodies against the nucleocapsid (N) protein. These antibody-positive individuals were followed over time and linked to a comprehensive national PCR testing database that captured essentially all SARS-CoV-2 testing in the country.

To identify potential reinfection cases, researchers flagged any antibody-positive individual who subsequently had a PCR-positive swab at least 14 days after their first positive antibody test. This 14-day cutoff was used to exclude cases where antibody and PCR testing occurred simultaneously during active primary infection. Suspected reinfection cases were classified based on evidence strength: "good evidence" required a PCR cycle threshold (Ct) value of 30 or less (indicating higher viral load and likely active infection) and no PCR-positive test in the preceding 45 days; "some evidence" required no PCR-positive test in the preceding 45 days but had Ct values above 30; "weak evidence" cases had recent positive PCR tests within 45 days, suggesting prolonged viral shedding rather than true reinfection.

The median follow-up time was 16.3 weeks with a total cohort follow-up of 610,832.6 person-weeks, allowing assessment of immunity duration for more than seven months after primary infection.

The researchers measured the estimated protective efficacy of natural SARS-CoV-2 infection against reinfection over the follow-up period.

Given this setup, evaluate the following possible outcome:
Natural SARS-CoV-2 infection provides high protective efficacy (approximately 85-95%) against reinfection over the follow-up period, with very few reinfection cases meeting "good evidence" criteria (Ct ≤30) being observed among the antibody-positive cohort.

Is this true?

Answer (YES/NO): YES